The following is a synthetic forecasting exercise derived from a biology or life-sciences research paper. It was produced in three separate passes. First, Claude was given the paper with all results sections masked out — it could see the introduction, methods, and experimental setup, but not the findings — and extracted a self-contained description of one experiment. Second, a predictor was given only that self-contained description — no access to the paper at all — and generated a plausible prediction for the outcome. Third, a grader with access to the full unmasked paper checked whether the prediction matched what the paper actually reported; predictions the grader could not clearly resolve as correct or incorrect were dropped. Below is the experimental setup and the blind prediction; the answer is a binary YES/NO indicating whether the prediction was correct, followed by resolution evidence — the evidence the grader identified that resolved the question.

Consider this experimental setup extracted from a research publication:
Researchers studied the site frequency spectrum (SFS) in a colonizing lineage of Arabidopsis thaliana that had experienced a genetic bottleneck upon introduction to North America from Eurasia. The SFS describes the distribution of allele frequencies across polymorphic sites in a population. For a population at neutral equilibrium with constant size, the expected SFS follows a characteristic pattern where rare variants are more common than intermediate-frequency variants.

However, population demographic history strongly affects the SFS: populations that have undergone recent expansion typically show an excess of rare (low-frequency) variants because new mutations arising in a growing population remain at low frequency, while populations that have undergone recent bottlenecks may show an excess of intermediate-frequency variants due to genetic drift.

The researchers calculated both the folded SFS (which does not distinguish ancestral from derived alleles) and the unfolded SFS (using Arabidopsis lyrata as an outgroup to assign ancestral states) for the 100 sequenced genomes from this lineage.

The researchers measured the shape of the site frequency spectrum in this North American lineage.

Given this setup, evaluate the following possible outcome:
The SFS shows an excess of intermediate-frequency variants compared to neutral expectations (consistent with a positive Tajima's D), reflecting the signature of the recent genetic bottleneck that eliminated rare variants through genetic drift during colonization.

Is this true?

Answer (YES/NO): NO